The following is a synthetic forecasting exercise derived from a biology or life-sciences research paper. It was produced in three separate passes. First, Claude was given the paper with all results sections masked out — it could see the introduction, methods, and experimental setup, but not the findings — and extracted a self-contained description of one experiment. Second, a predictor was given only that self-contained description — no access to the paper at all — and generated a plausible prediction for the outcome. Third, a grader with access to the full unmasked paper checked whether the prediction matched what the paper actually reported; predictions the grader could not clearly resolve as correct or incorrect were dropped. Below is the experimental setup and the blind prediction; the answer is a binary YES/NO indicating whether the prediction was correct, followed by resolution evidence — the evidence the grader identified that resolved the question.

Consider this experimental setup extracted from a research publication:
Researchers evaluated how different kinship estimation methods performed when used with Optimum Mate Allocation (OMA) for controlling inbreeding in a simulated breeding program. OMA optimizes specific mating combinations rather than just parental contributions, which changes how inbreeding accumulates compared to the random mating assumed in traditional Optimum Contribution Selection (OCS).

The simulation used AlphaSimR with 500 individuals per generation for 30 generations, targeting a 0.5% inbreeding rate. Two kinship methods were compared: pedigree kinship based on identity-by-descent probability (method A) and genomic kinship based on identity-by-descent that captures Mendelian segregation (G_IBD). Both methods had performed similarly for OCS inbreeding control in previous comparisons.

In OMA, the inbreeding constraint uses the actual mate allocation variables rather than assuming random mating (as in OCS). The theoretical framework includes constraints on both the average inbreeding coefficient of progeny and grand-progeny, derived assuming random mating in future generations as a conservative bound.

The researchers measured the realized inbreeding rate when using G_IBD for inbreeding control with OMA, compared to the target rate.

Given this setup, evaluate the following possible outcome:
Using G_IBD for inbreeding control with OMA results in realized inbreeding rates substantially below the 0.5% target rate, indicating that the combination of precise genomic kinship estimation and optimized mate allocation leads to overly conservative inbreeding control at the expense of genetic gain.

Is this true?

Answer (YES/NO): YES